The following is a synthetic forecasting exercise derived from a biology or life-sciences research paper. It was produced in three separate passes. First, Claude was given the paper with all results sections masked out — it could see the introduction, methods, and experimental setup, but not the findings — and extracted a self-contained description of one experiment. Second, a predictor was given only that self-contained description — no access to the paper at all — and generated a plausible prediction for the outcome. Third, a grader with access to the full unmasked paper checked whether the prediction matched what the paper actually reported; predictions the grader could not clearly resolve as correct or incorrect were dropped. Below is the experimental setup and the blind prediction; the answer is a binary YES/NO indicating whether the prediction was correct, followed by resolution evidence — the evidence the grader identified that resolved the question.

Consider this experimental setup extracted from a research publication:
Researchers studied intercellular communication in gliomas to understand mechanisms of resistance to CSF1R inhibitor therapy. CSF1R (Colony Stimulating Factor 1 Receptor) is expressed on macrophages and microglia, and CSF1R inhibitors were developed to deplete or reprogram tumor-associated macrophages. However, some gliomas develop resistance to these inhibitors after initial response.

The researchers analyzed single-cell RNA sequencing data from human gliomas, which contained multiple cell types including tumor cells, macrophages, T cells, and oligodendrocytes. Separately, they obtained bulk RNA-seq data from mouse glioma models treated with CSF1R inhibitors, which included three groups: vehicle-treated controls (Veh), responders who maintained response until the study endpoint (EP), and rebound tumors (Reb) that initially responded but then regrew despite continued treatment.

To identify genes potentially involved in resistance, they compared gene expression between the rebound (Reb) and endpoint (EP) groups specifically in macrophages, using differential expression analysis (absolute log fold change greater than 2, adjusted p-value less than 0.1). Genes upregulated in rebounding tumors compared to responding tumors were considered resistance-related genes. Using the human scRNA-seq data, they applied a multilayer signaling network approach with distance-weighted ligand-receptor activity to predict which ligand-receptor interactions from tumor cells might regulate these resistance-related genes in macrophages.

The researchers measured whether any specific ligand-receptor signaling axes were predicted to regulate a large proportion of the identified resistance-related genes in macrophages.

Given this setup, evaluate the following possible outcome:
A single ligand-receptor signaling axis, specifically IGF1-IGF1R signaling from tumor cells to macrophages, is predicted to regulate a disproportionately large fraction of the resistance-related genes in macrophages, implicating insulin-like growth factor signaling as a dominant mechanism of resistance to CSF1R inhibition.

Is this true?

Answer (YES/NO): NO